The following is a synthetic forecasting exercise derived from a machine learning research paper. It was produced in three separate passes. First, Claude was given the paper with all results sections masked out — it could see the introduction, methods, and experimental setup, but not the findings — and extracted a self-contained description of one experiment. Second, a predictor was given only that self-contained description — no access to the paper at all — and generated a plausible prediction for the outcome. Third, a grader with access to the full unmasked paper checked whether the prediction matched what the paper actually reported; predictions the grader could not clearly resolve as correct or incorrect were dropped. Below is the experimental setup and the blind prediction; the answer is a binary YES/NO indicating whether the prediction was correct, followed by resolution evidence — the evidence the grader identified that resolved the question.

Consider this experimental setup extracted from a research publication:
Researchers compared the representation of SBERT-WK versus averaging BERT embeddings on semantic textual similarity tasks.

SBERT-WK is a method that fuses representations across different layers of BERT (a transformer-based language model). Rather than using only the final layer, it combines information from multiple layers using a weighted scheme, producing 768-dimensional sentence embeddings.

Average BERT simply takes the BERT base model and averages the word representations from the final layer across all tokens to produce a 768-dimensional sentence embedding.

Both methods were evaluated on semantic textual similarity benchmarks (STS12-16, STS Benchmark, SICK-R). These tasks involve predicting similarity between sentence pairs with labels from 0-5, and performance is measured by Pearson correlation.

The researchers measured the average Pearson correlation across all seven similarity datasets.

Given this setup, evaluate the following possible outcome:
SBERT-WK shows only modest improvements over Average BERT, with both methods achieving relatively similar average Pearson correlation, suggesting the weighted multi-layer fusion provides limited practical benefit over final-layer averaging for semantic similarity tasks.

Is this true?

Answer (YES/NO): NO